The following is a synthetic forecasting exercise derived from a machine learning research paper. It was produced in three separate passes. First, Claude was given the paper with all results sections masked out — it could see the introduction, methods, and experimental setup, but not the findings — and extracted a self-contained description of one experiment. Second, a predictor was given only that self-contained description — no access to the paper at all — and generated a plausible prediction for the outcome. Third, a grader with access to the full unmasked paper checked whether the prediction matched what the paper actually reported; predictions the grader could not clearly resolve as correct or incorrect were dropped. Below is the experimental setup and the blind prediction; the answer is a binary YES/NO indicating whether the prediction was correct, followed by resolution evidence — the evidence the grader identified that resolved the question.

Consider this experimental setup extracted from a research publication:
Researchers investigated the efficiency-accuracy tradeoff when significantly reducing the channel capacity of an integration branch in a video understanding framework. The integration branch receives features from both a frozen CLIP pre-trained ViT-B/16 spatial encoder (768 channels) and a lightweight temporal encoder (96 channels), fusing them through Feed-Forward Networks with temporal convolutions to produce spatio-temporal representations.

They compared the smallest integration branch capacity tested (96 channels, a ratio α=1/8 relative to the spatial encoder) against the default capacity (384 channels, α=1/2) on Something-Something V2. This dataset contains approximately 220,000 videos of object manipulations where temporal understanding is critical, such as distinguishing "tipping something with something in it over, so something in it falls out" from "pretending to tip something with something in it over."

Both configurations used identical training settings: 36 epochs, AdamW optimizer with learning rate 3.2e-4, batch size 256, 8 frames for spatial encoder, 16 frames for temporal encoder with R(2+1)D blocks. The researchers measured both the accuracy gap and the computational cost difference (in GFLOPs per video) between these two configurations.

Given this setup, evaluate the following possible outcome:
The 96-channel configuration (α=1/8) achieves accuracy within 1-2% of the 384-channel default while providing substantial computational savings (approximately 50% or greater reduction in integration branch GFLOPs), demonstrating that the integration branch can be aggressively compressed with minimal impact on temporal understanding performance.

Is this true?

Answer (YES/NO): NO